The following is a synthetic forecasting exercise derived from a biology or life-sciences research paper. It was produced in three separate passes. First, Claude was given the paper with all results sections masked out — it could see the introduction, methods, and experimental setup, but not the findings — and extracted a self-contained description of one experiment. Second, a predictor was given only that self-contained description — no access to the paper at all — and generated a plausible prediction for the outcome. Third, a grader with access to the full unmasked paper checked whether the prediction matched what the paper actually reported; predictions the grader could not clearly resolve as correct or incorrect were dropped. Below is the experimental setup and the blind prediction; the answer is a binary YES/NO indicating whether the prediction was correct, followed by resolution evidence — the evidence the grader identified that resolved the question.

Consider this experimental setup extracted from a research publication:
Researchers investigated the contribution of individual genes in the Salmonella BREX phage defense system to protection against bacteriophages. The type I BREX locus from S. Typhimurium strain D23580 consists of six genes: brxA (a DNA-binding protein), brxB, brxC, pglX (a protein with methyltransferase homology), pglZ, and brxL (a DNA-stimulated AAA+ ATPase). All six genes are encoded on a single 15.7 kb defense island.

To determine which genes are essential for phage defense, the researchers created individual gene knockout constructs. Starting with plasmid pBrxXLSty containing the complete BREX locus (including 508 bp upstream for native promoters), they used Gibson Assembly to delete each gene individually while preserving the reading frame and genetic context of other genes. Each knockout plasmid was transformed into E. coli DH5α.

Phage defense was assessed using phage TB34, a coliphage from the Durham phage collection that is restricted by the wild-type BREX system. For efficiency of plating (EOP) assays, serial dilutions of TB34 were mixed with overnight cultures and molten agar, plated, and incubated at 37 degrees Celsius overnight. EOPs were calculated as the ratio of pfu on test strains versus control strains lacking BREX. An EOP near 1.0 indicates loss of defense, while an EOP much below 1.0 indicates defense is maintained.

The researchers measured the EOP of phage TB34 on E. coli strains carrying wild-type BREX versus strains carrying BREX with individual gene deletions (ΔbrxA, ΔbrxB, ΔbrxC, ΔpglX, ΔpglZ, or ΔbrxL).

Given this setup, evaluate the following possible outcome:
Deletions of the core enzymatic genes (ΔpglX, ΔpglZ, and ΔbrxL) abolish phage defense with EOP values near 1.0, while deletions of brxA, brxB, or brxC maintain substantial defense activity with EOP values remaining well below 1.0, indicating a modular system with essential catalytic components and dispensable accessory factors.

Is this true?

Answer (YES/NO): NO